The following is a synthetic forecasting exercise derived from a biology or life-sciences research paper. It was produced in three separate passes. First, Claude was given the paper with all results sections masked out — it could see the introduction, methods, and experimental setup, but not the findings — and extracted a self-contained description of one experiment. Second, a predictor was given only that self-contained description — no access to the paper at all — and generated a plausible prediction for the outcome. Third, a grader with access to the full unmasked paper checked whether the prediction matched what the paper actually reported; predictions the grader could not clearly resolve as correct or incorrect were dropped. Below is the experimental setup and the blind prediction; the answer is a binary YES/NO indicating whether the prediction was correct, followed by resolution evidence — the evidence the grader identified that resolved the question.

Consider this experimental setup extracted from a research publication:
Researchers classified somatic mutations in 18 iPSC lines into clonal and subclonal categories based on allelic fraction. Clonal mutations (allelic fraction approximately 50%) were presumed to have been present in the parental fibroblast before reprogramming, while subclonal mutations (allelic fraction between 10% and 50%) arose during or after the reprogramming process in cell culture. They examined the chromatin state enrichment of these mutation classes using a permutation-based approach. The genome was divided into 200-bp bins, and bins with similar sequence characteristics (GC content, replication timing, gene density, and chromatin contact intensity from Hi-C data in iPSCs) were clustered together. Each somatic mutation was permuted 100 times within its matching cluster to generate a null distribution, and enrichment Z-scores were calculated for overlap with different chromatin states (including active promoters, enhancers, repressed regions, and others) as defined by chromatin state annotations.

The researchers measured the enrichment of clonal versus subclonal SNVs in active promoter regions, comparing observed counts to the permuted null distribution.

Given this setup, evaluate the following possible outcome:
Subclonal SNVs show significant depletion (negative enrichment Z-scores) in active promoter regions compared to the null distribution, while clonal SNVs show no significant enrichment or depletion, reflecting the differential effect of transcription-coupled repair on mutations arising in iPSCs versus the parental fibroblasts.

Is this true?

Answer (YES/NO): NO